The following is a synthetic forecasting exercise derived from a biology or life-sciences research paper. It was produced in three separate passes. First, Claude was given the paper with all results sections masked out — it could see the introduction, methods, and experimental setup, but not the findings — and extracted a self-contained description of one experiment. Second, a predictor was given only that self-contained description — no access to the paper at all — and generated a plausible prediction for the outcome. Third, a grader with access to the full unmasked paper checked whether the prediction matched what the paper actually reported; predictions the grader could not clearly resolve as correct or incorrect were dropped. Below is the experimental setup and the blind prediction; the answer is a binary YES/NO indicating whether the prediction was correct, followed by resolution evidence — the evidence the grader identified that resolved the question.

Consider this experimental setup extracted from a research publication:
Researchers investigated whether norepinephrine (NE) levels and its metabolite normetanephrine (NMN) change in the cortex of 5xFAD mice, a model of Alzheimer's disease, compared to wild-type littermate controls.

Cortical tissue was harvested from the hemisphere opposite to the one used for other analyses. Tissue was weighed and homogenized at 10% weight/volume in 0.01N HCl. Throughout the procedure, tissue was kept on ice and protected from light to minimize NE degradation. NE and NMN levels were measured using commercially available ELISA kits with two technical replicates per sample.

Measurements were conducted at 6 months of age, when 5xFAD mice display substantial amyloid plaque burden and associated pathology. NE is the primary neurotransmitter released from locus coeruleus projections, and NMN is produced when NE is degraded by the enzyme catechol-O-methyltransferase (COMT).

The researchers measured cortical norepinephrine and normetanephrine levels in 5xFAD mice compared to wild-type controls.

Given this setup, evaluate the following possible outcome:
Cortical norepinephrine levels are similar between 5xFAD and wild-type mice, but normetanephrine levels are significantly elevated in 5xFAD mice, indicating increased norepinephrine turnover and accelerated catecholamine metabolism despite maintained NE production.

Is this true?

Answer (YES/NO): NO